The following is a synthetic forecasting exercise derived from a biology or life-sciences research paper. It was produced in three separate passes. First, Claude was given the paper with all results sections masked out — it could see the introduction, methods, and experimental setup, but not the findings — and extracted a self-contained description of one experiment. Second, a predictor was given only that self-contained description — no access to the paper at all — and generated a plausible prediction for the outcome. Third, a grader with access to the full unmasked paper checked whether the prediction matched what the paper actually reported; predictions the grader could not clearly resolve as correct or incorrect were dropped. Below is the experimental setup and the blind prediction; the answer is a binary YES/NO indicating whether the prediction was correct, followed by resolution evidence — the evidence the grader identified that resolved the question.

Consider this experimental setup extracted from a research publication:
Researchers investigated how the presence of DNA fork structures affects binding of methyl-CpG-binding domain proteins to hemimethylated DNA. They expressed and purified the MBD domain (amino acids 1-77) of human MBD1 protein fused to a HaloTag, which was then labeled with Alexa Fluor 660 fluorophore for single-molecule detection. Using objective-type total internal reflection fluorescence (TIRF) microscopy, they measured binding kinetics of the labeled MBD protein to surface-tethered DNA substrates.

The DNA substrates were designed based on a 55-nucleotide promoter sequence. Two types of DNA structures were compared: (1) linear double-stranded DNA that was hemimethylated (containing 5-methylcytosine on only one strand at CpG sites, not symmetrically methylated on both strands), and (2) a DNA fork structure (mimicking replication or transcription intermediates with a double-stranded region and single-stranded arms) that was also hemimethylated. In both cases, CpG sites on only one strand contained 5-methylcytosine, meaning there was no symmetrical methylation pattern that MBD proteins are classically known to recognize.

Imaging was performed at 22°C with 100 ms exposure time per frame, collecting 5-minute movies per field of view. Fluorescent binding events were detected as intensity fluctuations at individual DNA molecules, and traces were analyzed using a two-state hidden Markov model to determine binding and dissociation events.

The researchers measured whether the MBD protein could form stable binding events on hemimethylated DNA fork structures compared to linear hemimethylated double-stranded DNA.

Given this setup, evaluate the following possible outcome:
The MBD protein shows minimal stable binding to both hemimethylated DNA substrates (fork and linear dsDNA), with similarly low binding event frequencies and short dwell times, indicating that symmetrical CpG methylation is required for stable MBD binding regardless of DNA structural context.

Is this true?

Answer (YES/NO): NO